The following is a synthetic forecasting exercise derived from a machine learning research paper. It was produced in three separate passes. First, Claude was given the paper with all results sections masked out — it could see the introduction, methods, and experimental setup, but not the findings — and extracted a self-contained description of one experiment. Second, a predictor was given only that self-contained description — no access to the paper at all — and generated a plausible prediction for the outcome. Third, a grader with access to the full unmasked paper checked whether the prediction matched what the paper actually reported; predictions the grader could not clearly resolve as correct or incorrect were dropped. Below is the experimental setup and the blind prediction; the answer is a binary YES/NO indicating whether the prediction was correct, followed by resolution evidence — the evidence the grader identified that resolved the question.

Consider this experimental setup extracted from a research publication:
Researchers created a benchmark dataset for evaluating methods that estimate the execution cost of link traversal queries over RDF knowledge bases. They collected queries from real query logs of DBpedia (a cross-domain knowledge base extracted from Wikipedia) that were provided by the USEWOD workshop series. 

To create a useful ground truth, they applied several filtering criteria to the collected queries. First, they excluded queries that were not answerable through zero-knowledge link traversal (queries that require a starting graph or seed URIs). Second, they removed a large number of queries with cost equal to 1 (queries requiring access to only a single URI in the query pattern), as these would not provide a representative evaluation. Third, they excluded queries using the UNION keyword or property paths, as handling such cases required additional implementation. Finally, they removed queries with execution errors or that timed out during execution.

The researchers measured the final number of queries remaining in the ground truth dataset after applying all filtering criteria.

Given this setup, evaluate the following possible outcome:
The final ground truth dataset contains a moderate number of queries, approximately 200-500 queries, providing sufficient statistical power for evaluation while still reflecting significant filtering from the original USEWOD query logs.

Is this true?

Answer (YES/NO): NO